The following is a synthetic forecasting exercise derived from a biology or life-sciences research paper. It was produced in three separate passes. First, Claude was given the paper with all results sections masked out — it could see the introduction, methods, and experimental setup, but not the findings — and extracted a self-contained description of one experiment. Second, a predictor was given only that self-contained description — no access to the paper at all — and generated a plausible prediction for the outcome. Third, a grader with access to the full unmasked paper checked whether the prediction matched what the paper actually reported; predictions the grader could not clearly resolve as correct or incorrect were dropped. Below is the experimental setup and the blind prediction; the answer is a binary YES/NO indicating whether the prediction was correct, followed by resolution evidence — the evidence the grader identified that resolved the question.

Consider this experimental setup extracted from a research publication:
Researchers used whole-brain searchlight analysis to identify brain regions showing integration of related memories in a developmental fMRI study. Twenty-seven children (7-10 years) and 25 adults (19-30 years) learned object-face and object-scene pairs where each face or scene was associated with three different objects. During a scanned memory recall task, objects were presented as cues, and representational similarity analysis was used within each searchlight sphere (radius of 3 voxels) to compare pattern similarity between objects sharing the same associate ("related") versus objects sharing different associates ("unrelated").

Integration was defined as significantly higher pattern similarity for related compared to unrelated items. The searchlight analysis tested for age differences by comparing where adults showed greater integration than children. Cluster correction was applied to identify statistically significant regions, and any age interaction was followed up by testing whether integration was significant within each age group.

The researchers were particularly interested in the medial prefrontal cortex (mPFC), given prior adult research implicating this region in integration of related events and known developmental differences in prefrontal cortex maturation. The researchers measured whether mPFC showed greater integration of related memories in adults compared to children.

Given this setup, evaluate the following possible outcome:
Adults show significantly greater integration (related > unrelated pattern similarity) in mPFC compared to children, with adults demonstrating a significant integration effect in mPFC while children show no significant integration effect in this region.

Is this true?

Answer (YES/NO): YES